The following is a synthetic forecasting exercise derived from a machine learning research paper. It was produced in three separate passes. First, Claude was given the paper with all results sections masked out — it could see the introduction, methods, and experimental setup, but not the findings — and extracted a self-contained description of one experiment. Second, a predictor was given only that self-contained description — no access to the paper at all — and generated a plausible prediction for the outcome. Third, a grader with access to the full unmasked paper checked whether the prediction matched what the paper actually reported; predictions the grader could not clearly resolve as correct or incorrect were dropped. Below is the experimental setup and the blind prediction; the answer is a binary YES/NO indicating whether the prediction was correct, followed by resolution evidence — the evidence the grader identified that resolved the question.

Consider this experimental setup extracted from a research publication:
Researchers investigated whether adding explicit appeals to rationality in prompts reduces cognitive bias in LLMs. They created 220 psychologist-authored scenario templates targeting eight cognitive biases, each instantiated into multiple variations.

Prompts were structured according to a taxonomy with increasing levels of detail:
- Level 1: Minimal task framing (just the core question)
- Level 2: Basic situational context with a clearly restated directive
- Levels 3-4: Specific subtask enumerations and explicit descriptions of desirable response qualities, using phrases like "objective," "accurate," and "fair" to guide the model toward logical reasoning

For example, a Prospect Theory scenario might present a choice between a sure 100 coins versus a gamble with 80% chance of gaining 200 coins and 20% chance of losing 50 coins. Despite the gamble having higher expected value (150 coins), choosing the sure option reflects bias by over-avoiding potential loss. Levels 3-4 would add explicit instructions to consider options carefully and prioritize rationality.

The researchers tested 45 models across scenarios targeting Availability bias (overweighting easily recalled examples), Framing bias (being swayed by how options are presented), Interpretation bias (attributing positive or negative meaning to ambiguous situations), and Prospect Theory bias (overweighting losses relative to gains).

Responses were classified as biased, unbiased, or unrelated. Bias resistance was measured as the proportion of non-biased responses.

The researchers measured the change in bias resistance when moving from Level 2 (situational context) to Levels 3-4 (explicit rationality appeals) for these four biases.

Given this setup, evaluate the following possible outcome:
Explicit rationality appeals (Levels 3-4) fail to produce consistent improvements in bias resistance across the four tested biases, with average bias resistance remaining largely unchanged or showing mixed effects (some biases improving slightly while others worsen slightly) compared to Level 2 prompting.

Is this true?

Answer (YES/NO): NO